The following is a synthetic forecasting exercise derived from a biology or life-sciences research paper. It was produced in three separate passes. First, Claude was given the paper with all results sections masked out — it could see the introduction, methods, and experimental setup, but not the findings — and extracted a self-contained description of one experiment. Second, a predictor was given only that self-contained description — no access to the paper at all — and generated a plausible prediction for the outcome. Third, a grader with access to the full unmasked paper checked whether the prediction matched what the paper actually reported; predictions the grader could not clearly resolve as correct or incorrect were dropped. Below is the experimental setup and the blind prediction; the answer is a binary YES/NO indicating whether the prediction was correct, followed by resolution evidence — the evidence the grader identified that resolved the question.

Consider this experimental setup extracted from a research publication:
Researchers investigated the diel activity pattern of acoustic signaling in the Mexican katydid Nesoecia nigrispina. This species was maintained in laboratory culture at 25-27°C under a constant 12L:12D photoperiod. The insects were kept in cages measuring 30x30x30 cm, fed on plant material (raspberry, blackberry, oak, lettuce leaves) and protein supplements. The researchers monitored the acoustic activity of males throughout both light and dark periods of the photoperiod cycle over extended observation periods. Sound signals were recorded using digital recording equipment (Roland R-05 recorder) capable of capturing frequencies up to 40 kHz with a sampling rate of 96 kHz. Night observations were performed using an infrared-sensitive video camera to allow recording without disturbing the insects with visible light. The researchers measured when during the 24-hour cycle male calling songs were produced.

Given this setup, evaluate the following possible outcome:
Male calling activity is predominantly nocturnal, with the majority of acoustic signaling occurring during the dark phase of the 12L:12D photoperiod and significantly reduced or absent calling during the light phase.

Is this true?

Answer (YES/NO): YES